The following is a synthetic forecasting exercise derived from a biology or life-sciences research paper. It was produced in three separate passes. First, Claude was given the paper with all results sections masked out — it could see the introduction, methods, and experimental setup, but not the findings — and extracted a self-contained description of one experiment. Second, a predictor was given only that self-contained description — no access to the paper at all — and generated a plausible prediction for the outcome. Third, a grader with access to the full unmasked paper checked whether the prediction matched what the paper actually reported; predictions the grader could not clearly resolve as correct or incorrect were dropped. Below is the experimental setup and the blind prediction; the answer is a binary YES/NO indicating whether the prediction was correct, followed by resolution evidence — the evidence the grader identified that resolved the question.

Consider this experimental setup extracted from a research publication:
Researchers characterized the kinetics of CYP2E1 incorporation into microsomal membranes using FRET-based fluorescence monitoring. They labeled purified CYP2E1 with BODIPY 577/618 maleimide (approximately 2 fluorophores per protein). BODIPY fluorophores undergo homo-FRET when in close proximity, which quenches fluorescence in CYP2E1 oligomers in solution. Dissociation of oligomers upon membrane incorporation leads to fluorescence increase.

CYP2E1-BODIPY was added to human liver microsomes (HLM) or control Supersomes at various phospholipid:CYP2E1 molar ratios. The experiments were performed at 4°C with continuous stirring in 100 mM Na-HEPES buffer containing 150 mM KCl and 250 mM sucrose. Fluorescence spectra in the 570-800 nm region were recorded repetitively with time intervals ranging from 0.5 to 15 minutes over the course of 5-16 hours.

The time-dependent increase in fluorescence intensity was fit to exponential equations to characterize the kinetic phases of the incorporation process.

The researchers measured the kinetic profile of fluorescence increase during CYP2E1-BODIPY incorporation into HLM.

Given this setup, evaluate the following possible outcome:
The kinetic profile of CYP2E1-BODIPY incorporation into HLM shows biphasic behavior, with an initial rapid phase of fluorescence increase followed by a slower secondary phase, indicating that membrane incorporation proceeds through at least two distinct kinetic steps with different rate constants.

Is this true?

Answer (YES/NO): NO